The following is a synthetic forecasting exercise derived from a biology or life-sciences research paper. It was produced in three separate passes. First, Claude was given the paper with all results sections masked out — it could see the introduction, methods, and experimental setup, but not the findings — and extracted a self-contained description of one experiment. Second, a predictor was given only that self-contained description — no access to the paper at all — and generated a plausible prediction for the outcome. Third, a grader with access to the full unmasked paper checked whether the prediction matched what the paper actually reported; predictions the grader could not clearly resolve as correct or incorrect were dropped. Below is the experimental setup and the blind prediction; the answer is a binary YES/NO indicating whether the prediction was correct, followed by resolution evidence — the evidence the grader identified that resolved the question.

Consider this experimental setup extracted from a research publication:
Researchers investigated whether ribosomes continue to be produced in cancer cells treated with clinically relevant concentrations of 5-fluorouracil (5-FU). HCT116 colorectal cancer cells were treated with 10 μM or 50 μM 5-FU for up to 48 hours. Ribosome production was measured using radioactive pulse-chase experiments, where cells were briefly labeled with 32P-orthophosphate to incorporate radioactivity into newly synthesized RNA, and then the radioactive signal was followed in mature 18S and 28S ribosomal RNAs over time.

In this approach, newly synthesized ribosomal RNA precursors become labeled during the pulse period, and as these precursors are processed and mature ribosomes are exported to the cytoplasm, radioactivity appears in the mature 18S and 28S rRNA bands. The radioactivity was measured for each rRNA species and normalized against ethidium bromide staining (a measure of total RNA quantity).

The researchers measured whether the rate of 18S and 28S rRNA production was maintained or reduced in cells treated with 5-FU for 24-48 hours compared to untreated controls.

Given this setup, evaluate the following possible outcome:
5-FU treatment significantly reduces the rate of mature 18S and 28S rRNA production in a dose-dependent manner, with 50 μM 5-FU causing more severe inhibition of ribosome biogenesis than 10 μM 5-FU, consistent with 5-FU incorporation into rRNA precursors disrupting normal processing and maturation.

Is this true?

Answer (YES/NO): NO